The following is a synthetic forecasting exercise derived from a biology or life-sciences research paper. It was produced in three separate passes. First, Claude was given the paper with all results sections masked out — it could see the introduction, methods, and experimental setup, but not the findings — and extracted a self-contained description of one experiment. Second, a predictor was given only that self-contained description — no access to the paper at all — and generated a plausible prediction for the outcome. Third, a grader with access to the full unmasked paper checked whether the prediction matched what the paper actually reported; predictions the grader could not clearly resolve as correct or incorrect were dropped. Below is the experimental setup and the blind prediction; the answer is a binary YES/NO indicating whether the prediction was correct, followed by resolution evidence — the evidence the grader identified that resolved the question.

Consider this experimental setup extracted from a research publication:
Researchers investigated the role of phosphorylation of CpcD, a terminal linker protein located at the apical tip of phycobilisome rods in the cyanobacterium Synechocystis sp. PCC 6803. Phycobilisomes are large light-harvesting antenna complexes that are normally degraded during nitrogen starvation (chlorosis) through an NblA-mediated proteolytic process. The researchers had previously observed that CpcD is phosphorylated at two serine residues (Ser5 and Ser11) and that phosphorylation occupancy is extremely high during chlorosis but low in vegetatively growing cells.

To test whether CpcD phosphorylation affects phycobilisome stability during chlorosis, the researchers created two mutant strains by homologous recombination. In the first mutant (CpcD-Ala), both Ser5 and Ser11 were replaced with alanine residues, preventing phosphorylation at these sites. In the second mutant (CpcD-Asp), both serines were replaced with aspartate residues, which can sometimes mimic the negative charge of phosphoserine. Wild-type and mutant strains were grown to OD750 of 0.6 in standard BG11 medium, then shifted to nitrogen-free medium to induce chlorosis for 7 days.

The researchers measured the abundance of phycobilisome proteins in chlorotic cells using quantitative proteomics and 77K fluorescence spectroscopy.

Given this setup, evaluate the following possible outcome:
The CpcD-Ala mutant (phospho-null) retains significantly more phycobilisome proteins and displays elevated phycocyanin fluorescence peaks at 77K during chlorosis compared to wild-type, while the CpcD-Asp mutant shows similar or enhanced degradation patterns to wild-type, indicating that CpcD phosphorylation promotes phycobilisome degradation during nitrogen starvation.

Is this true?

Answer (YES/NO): NO